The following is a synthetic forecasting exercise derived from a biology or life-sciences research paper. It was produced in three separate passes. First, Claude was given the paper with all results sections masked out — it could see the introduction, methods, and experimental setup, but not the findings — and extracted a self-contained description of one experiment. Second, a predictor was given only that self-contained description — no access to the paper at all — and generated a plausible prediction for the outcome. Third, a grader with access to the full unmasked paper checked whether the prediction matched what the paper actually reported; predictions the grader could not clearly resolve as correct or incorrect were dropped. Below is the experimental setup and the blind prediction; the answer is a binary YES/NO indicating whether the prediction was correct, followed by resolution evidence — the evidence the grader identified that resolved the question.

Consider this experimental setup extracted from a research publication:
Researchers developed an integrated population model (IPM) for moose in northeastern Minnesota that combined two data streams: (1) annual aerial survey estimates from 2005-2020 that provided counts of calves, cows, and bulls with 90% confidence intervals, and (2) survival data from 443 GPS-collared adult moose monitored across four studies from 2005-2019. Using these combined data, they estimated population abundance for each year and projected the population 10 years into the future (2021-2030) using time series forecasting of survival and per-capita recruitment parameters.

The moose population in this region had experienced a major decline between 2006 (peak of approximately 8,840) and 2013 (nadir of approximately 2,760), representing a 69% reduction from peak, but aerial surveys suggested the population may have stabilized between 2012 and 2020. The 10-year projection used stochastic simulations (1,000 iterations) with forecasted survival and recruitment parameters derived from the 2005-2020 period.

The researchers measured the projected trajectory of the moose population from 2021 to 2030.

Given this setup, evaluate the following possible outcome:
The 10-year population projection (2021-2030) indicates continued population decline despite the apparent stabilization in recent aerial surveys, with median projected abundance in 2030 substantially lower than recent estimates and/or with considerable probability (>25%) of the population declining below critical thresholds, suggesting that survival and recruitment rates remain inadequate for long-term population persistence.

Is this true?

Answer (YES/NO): NO